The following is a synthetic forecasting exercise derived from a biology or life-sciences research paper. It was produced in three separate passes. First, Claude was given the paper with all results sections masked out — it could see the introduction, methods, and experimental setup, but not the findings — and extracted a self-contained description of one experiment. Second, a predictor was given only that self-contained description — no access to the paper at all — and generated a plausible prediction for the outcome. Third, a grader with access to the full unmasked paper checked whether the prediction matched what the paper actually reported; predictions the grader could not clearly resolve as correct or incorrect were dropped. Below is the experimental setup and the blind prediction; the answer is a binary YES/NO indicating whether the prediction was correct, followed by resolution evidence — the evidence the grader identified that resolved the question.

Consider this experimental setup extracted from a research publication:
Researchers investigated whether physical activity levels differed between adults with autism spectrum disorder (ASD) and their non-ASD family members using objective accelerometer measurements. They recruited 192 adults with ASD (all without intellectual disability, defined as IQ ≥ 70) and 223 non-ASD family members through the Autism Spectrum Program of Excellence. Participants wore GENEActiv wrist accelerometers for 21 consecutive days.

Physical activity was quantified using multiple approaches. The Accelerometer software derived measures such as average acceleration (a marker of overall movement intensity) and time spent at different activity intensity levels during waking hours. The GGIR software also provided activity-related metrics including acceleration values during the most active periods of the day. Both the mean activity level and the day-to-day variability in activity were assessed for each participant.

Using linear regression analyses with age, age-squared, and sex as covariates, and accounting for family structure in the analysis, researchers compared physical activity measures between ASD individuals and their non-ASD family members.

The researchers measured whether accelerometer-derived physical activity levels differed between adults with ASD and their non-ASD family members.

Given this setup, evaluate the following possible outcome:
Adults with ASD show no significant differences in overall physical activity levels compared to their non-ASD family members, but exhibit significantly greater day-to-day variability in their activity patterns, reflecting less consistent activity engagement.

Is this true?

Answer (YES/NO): NO